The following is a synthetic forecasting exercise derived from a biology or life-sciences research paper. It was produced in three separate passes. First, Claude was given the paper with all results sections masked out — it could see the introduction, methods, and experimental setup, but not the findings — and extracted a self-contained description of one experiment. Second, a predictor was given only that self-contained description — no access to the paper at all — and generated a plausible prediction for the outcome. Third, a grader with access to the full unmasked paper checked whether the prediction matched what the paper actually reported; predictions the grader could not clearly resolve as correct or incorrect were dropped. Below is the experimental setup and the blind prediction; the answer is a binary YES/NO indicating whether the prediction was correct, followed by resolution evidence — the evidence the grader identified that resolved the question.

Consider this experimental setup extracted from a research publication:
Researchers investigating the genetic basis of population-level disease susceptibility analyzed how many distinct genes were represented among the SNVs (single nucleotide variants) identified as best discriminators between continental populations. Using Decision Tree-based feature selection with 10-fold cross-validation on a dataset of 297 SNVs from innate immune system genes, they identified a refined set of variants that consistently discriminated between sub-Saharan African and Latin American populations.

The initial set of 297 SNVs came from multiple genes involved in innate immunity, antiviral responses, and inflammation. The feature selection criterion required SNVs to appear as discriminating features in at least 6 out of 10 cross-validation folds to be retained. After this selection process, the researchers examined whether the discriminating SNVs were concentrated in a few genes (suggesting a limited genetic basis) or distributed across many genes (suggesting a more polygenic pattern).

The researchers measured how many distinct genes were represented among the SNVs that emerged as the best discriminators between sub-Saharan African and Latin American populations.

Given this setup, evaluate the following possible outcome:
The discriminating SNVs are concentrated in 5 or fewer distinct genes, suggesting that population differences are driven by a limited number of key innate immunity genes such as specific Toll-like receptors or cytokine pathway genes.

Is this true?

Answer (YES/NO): NO